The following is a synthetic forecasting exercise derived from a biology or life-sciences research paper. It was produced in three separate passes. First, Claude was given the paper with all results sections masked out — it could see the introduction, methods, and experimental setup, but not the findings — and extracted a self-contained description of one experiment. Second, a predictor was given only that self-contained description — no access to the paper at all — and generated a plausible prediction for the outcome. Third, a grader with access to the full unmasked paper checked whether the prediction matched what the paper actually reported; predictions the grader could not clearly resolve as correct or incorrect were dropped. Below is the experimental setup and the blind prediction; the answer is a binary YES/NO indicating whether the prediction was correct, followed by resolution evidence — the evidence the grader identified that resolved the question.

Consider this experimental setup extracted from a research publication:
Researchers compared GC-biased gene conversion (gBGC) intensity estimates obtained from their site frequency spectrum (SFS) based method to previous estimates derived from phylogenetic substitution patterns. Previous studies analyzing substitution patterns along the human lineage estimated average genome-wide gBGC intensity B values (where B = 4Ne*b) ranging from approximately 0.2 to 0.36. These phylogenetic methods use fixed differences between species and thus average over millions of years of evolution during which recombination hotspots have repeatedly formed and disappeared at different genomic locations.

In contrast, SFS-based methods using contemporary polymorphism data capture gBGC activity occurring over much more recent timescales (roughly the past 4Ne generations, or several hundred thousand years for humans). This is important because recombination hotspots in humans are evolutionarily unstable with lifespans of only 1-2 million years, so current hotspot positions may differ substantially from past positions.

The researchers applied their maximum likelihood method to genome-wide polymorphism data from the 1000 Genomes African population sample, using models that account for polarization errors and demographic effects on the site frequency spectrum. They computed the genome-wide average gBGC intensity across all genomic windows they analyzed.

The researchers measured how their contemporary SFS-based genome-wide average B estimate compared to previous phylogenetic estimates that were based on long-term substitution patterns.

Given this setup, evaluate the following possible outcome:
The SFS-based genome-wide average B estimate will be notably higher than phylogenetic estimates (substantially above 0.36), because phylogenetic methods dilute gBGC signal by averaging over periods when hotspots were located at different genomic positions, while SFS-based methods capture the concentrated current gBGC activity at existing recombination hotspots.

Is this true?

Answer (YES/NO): NO